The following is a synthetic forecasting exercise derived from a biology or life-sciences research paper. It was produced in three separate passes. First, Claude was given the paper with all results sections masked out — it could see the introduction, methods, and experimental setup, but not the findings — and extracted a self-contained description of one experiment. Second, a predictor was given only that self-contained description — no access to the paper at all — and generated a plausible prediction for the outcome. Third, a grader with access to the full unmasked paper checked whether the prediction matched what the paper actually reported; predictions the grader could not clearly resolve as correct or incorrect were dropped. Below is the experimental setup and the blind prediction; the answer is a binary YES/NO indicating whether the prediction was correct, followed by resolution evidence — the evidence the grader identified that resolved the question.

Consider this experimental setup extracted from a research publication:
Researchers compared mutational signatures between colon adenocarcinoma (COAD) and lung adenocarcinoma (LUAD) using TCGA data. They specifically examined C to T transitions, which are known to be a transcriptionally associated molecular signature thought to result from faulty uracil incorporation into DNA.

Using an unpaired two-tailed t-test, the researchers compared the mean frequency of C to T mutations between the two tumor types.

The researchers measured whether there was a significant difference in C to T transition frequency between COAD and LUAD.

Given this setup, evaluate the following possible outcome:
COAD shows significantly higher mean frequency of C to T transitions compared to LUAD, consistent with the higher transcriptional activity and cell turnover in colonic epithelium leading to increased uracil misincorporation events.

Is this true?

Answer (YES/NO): YES